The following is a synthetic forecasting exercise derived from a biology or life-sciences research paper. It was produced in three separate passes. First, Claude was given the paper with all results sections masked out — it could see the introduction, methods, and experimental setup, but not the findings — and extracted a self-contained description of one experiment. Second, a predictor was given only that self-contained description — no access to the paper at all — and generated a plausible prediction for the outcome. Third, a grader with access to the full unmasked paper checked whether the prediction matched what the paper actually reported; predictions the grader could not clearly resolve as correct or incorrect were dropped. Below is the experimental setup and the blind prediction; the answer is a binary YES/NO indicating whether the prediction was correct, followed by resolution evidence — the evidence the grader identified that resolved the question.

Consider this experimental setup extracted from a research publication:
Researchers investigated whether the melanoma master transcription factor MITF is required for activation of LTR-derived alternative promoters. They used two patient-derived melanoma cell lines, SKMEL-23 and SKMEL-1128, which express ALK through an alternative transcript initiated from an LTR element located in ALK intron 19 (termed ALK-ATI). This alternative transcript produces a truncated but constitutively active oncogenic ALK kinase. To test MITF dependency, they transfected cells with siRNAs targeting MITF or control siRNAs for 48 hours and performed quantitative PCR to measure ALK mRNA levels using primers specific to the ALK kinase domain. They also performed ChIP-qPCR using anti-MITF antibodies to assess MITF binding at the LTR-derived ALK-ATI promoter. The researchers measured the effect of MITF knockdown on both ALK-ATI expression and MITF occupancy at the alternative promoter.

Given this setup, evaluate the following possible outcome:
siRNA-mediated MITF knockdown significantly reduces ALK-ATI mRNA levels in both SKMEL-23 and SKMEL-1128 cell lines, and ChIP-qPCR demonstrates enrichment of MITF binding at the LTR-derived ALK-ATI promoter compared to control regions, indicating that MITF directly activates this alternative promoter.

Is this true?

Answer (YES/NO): NO